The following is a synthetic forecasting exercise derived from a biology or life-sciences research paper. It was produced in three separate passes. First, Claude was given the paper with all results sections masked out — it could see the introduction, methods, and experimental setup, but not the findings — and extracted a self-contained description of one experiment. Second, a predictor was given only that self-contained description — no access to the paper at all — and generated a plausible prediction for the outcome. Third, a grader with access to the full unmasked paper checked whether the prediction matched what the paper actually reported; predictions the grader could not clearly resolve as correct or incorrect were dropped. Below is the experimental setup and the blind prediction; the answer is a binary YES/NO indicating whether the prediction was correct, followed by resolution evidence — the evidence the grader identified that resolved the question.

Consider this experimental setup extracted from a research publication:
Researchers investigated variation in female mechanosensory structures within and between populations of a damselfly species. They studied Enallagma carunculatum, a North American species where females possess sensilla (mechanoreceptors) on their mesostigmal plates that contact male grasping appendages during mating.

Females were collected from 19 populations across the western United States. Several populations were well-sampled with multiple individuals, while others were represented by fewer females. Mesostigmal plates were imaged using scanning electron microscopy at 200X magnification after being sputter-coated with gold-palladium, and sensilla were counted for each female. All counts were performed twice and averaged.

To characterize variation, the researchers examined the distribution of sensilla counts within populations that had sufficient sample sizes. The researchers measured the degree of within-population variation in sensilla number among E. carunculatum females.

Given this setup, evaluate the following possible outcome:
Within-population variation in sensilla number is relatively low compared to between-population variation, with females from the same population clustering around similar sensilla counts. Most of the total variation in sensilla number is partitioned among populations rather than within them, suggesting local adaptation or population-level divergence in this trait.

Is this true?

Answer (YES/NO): NO